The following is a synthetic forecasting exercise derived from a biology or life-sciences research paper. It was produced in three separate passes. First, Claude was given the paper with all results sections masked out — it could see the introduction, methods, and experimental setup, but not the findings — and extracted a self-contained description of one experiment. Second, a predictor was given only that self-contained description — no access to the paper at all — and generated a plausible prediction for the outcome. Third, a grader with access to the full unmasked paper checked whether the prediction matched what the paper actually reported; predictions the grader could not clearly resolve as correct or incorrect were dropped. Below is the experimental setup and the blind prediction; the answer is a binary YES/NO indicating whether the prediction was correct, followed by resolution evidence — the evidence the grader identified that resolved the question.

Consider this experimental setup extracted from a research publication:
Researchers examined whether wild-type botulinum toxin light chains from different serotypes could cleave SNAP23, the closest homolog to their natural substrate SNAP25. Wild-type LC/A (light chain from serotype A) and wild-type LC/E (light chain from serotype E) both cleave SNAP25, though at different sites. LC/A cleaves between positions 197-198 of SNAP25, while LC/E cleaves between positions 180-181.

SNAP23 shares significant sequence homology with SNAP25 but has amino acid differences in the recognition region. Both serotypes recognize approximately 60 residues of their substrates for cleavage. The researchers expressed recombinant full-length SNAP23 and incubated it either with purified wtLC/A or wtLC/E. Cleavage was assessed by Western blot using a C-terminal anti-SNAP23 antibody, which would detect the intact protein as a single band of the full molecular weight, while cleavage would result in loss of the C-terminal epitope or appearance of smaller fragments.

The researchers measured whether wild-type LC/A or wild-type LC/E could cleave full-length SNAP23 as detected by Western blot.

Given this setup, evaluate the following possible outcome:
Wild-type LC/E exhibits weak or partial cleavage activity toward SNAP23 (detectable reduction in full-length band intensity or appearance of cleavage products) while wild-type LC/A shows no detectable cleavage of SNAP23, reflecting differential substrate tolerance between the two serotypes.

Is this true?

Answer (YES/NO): NO